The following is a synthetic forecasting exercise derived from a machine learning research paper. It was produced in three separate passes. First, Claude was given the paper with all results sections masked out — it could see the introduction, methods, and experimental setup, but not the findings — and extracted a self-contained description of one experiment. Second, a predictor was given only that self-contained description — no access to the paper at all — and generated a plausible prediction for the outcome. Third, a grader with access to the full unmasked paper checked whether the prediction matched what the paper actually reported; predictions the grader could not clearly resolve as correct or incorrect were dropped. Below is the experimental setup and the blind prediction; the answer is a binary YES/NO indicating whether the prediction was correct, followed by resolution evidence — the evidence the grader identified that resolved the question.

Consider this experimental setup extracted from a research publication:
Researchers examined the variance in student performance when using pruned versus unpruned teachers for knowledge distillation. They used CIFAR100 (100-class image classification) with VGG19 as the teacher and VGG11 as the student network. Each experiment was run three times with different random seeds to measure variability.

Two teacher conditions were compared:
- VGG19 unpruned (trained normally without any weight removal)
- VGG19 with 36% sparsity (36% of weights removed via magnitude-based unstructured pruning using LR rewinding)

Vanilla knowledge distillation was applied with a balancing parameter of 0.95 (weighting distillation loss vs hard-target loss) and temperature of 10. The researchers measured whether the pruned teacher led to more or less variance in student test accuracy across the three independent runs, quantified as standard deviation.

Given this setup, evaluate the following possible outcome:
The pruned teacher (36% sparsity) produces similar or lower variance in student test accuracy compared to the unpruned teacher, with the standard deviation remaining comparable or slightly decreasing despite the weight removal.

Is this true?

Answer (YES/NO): YES